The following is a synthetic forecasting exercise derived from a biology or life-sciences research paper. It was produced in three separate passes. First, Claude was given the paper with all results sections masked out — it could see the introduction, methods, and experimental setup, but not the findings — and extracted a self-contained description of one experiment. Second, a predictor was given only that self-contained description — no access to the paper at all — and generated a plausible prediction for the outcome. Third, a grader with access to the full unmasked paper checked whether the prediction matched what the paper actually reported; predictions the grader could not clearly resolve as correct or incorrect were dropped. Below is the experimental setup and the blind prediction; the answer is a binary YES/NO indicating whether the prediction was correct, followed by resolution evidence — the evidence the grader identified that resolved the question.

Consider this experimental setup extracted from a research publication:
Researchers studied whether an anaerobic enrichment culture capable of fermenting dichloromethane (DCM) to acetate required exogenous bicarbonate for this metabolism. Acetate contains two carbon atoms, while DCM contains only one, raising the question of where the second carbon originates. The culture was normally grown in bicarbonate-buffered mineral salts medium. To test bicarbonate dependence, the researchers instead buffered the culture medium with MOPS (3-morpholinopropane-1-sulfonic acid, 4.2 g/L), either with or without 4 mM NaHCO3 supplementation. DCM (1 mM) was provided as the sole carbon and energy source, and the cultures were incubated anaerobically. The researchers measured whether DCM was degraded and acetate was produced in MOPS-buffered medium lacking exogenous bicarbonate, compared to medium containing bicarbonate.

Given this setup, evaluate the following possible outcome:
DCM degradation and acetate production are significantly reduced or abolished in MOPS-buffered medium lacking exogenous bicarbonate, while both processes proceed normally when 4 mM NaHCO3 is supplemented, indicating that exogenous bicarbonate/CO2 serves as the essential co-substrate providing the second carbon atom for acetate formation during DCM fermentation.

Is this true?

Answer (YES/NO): YES